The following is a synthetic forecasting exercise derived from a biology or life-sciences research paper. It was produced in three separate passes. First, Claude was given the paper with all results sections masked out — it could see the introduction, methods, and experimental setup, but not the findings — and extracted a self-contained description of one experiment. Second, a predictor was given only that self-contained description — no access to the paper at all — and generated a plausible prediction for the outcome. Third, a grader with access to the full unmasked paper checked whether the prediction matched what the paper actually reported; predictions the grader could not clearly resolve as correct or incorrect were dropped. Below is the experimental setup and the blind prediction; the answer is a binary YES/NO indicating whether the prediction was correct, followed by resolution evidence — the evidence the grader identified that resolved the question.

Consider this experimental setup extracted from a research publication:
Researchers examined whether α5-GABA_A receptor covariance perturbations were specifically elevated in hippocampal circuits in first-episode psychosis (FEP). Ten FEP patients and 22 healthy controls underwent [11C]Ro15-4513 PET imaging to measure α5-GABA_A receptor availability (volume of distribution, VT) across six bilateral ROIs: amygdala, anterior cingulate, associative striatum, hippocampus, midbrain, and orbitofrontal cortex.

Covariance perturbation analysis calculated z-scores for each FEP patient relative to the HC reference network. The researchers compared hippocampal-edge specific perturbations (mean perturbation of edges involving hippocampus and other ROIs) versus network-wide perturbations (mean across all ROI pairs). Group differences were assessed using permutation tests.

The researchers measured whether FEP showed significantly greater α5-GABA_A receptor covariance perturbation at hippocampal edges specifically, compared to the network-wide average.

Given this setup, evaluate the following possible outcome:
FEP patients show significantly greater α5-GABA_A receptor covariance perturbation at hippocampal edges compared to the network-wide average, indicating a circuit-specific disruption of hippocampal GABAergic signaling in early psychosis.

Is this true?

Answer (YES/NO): NO